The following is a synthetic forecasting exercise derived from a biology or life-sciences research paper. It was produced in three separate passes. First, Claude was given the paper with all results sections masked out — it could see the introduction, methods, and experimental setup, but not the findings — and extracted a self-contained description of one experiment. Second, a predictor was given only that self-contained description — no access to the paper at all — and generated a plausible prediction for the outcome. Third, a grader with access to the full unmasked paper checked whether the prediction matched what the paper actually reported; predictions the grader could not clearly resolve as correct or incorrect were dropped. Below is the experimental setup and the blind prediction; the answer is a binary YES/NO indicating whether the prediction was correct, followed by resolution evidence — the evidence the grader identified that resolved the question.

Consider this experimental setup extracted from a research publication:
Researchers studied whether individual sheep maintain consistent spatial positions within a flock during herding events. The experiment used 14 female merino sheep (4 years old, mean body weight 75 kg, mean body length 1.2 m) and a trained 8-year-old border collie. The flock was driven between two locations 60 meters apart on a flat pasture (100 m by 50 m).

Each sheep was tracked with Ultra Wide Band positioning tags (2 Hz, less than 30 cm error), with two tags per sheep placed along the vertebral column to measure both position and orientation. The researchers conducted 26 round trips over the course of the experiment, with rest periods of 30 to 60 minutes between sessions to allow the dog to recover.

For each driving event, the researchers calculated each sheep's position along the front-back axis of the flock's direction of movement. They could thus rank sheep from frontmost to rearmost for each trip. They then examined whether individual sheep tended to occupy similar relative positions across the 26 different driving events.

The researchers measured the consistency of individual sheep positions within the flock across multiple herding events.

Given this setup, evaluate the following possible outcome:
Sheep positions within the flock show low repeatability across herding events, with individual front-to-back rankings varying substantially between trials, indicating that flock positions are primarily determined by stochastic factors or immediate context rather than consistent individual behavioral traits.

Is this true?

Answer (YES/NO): NO